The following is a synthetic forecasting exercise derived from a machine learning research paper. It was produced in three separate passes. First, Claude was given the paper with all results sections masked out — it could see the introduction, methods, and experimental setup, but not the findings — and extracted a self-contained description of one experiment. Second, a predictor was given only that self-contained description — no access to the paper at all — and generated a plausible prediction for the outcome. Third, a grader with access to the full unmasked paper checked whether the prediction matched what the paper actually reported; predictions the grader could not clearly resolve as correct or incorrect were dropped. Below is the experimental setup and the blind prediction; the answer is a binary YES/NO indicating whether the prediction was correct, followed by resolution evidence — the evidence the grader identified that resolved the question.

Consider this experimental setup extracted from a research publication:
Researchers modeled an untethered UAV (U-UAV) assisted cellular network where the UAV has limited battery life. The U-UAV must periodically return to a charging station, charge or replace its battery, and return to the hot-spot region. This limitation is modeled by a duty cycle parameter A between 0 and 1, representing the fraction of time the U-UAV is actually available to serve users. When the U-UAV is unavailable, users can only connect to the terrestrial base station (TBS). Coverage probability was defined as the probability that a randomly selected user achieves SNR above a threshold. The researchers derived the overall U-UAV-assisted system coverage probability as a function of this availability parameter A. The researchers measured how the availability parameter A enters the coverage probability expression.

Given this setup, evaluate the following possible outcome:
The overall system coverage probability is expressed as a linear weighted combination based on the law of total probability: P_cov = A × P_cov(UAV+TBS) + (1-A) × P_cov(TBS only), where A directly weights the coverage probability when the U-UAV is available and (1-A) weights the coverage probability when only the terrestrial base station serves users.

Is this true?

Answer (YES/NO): YES